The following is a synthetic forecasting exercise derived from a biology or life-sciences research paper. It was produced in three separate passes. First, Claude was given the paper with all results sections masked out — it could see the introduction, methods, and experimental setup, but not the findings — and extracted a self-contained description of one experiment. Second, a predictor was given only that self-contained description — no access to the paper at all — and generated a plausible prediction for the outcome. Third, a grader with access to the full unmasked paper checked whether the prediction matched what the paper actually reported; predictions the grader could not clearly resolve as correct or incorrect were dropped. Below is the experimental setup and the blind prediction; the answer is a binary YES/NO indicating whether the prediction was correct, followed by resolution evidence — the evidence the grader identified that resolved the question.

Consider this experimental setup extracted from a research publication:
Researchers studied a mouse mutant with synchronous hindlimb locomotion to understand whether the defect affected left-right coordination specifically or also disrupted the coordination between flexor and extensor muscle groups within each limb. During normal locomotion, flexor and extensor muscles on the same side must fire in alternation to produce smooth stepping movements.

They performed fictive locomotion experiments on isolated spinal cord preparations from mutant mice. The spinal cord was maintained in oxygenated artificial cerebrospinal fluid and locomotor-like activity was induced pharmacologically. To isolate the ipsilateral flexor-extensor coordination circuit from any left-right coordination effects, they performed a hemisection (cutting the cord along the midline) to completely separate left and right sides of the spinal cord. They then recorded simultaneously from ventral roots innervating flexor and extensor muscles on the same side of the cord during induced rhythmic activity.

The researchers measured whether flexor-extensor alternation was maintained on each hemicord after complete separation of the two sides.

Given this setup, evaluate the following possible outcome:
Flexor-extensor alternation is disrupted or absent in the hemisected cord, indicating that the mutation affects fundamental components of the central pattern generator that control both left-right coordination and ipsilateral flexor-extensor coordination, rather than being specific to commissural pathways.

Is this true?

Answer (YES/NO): NO